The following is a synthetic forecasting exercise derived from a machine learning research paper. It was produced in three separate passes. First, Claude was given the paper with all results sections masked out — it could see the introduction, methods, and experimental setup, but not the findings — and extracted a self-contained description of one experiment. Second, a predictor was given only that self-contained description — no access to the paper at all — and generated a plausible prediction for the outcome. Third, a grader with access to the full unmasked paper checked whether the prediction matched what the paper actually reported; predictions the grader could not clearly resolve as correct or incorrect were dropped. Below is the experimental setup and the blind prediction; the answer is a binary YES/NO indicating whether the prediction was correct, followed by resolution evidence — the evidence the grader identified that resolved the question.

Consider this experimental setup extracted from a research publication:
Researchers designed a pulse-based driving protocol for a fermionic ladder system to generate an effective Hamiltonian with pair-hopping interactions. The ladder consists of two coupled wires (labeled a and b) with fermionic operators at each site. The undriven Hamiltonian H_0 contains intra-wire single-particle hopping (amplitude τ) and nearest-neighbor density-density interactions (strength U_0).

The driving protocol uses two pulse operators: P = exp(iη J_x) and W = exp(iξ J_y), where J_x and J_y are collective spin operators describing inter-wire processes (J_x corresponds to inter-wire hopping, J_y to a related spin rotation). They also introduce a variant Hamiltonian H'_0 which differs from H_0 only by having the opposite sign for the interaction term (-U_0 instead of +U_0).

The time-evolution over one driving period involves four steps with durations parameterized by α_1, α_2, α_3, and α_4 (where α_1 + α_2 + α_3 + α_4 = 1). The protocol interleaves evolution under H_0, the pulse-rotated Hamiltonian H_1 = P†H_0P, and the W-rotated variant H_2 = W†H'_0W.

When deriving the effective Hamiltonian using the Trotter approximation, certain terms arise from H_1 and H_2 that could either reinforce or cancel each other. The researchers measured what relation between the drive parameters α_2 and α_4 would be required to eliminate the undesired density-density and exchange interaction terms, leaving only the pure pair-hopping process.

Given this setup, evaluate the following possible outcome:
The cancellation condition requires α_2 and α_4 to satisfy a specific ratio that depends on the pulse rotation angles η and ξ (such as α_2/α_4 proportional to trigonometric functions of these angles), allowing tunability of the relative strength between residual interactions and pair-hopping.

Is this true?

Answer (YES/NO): NO